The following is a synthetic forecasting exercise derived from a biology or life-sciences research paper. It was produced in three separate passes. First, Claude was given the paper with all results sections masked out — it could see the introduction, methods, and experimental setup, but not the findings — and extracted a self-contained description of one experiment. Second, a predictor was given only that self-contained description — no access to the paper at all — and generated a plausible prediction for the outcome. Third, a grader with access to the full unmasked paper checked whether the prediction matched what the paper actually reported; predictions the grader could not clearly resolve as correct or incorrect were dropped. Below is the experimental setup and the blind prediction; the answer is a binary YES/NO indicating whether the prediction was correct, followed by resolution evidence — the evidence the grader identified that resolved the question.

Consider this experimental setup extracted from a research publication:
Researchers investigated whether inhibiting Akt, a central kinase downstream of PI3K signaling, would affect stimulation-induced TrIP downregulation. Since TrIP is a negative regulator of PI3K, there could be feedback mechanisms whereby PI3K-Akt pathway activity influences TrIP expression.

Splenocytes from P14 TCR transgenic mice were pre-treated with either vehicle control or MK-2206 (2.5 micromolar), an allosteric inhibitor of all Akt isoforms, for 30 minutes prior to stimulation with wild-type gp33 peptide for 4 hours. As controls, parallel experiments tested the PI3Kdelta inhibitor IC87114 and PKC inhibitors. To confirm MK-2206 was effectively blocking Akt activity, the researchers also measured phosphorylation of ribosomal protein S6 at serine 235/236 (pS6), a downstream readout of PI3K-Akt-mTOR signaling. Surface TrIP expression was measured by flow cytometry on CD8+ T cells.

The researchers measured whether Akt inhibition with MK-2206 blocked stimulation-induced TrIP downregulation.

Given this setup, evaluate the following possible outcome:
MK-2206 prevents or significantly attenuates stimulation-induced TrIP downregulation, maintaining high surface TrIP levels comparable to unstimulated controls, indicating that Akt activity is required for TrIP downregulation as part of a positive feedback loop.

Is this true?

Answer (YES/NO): NO